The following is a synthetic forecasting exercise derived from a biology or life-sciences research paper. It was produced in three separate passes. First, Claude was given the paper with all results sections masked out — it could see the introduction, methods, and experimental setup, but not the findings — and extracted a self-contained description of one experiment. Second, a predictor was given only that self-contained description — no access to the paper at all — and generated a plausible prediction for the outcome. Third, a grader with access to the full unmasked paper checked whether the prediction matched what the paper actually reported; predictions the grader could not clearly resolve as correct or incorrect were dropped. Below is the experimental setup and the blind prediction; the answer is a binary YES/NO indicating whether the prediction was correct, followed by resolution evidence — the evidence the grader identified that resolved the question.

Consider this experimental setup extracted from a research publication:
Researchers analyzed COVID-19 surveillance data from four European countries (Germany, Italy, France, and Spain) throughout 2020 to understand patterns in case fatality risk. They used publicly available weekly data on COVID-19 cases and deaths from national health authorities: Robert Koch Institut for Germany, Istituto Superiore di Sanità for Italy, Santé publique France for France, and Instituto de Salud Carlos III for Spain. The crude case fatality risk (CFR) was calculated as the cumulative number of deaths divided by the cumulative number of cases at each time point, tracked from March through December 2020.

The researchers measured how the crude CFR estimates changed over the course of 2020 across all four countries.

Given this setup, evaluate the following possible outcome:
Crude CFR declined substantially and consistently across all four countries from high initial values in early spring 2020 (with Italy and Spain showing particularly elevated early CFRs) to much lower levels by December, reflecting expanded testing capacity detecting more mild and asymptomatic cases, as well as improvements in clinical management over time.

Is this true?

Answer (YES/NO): NO